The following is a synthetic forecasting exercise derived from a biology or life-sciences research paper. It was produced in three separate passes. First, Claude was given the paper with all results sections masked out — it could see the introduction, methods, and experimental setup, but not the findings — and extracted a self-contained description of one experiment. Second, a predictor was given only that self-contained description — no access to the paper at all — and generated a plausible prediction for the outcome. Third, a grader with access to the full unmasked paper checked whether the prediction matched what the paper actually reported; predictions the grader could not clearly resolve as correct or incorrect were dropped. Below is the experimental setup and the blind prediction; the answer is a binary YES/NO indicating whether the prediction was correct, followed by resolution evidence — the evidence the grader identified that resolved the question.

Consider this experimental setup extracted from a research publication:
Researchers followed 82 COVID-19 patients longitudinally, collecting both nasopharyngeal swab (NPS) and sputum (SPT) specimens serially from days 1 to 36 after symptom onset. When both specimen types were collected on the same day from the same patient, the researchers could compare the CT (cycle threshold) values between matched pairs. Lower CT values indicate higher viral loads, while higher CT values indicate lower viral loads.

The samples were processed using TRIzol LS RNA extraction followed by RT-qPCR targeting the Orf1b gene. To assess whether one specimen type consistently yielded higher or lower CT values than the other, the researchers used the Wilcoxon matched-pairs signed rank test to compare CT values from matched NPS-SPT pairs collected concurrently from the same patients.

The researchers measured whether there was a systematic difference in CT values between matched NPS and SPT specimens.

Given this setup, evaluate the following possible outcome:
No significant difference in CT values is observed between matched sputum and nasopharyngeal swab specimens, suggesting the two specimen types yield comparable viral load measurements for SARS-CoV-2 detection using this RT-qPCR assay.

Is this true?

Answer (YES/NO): NO